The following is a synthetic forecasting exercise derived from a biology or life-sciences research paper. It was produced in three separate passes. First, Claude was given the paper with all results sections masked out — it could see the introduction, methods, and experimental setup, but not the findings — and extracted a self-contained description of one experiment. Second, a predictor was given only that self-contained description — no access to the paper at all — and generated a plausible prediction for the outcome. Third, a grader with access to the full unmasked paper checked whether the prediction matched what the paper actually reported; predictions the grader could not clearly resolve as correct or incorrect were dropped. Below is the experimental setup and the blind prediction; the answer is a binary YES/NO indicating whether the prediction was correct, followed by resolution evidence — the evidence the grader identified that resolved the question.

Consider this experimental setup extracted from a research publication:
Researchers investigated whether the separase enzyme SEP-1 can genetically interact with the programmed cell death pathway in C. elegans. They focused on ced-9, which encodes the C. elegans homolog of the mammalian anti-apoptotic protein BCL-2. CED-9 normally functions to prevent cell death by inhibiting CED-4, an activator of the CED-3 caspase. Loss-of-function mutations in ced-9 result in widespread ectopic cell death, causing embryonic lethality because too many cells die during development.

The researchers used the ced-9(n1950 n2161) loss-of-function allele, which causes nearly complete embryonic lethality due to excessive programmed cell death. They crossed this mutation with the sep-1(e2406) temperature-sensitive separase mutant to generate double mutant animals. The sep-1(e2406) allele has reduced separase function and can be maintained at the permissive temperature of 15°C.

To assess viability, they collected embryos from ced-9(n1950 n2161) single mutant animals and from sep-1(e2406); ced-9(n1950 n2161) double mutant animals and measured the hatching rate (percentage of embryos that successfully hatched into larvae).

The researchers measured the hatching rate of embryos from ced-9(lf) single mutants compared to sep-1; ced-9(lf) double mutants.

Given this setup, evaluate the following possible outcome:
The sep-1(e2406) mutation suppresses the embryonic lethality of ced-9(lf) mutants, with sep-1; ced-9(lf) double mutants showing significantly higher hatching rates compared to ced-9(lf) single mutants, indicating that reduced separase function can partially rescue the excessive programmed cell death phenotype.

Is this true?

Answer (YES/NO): YES